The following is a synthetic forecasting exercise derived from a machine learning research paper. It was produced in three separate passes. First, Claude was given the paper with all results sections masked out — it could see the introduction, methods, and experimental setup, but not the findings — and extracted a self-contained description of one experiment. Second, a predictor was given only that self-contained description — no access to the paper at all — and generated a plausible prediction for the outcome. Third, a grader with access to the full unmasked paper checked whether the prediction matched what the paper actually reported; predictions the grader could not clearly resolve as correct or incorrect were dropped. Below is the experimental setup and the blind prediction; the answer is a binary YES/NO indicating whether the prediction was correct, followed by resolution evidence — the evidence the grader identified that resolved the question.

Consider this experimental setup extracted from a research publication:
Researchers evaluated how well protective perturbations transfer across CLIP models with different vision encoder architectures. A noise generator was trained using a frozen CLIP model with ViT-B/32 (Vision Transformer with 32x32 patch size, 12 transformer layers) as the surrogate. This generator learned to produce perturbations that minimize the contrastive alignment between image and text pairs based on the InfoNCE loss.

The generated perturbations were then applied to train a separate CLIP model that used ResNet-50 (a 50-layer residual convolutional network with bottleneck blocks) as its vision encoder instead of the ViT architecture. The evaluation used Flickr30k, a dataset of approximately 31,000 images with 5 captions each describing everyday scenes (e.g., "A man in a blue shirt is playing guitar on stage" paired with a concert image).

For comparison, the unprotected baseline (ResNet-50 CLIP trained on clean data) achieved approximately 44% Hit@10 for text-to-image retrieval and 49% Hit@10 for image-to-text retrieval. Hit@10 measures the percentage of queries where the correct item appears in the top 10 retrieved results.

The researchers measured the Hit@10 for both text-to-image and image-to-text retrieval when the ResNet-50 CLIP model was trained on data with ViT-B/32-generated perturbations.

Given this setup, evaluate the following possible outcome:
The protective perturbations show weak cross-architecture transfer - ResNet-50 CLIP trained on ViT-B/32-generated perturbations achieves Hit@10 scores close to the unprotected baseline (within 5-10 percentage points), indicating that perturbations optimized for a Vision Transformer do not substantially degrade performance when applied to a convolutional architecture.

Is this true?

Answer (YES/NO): NO